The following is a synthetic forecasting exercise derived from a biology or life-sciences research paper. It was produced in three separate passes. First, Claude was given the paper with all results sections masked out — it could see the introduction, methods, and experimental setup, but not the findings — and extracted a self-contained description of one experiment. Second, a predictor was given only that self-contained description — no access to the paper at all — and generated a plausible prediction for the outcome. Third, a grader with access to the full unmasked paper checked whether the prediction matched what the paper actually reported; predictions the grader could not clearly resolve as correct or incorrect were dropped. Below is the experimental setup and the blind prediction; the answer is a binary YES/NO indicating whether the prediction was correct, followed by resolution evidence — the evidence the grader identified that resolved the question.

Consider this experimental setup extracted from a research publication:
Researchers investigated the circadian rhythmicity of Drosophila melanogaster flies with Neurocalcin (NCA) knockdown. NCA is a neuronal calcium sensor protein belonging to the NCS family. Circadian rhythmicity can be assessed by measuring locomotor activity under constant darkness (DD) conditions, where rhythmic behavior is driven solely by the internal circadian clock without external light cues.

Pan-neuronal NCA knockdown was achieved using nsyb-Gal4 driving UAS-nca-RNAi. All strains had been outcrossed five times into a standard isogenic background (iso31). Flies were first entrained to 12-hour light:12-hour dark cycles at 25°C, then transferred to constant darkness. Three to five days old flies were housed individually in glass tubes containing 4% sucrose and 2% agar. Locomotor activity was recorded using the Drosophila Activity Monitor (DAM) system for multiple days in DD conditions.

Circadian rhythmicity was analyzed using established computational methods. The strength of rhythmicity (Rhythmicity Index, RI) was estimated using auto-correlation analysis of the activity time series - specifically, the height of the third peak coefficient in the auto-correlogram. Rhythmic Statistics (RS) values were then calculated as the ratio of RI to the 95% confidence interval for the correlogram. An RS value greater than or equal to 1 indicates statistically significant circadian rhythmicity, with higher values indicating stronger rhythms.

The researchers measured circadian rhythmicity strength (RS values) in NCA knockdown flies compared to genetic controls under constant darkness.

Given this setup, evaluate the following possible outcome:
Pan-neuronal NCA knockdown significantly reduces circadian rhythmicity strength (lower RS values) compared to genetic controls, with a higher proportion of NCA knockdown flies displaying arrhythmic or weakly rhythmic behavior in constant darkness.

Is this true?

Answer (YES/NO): NO